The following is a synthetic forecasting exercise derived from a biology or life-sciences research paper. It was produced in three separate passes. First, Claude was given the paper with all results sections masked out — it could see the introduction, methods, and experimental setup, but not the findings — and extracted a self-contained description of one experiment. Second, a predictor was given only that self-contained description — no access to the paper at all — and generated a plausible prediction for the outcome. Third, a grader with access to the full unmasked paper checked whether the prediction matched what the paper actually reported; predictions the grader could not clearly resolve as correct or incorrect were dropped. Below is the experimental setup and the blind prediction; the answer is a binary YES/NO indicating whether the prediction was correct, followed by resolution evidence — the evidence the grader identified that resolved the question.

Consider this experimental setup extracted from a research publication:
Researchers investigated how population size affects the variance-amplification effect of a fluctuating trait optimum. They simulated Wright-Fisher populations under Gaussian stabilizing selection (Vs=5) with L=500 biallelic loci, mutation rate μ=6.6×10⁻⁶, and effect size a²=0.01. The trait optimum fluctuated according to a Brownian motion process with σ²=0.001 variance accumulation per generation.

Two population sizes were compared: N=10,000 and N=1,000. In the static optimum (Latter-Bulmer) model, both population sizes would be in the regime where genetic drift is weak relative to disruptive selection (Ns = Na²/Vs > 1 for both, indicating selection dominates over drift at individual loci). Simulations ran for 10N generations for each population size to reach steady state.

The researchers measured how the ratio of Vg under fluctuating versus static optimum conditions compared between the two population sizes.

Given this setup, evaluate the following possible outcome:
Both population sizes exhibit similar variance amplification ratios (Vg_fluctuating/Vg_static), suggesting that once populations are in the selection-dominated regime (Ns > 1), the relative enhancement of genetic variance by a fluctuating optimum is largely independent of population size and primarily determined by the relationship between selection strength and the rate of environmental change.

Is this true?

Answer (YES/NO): NO